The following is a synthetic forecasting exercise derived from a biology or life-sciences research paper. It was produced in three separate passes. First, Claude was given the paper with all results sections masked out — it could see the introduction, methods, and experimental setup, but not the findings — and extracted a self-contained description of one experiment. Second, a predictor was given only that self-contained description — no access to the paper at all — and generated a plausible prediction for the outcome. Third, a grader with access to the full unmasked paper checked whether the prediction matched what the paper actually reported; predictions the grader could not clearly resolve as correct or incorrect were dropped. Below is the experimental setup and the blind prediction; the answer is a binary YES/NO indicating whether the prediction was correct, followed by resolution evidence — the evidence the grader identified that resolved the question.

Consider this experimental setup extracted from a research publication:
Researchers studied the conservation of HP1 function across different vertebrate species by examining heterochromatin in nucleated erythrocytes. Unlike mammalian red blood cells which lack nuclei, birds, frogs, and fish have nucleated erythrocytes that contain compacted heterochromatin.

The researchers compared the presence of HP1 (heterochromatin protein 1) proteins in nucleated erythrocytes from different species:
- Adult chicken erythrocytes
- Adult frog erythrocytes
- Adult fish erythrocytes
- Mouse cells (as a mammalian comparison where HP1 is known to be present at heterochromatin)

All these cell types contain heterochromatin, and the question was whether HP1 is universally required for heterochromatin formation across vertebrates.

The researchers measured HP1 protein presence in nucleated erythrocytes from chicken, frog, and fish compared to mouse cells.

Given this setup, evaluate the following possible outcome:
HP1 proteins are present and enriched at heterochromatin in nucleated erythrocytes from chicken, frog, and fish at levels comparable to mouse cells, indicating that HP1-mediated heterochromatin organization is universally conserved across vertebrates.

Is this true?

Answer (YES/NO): NO